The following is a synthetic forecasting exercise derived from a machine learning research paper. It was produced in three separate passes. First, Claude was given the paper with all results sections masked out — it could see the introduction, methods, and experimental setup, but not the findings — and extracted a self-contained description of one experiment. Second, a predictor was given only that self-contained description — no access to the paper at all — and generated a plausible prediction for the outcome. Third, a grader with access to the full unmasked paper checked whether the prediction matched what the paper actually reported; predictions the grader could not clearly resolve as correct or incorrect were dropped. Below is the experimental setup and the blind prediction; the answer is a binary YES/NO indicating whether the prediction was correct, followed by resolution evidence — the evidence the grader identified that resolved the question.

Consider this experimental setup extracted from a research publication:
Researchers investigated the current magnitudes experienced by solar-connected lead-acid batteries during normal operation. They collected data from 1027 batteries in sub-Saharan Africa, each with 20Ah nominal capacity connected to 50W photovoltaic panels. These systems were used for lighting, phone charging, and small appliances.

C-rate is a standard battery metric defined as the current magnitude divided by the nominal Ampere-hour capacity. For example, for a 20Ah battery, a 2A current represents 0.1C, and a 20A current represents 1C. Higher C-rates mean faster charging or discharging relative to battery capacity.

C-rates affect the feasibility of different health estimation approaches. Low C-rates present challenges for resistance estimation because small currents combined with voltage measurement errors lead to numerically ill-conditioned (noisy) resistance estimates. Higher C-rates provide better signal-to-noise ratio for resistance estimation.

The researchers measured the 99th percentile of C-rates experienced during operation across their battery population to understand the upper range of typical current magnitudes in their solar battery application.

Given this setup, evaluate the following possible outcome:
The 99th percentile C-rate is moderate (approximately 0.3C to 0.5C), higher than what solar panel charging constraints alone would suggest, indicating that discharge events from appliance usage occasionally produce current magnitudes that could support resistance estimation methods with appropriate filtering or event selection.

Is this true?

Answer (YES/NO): NO